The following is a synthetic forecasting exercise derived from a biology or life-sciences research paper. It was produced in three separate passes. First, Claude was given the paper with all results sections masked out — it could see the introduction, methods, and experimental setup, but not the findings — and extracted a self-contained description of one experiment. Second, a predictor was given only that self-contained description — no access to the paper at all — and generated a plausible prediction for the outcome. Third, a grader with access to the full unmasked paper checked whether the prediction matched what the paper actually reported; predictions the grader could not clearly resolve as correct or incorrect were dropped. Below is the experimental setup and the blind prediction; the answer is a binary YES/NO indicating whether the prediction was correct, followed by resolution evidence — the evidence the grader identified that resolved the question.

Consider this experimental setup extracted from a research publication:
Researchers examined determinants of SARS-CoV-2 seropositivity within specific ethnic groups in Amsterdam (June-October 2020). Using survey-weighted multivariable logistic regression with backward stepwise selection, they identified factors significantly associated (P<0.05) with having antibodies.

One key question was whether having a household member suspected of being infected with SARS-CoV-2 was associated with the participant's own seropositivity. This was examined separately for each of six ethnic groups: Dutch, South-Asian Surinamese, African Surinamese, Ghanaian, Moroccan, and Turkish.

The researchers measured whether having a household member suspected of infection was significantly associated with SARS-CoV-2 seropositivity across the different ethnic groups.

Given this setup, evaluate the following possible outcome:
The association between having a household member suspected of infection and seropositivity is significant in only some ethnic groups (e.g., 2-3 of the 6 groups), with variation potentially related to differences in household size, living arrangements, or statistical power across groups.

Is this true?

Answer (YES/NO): NO